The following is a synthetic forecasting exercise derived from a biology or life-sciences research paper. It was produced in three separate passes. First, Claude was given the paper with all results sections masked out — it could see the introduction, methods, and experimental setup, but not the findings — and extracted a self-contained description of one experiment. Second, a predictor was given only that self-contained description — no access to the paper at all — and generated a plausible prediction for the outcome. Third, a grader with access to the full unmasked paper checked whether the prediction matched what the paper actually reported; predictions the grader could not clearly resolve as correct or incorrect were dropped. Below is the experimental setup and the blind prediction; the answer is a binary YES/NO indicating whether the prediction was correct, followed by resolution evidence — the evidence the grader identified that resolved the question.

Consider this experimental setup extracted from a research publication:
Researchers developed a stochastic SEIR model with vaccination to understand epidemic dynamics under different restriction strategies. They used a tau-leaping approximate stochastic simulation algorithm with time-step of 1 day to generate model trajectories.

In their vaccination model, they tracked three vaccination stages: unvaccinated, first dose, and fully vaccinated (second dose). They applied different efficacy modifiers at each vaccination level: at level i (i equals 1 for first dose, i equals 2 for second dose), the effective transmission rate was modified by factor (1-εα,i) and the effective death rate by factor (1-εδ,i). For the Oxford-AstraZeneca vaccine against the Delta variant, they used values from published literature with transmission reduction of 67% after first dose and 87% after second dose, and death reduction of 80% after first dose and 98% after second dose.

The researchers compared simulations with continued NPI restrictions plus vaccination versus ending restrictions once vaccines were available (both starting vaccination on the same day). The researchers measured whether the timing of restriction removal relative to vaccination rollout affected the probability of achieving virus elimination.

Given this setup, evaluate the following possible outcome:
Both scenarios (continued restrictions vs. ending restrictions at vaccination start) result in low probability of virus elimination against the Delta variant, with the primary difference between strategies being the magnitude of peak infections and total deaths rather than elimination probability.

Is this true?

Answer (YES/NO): NO